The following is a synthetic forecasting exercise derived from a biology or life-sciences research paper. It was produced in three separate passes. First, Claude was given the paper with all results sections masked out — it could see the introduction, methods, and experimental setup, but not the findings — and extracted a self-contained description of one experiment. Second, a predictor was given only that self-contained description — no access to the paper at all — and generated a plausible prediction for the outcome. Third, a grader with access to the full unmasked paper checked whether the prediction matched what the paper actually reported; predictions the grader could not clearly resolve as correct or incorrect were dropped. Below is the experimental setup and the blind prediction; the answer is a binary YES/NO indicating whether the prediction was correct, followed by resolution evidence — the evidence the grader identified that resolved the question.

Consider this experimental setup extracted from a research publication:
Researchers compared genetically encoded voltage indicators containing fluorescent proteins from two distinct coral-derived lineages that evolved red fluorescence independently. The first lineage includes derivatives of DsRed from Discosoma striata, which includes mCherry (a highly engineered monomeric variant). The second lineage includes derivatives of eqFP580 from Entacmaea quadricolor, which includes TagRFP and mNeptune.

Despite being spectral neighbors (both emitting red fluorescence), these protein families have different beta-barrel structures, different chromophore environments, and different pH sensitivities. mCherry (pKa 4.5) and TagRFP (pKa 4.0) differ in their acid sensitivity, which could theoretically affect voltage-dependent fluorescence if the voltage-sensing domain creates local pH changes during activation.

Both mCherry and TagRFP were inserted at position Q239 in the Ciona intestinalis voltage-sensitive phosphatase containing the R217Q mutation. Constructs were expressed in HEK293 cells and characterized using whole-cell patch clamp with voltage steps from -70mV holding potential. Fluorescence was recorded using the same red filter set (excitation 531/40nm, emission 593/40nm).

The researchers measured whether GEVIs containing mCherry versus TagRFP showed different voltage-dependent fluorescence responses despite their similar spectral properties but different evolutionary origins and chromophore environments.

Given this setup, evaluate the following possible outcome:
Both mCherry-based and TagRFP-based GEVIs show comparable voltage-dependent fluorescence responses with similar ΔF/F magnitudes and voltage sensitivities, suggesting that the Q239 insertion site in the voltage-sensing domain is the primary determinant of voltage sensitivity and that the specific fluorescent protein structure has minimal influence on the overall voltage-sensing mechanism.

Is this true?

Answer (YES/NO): NO